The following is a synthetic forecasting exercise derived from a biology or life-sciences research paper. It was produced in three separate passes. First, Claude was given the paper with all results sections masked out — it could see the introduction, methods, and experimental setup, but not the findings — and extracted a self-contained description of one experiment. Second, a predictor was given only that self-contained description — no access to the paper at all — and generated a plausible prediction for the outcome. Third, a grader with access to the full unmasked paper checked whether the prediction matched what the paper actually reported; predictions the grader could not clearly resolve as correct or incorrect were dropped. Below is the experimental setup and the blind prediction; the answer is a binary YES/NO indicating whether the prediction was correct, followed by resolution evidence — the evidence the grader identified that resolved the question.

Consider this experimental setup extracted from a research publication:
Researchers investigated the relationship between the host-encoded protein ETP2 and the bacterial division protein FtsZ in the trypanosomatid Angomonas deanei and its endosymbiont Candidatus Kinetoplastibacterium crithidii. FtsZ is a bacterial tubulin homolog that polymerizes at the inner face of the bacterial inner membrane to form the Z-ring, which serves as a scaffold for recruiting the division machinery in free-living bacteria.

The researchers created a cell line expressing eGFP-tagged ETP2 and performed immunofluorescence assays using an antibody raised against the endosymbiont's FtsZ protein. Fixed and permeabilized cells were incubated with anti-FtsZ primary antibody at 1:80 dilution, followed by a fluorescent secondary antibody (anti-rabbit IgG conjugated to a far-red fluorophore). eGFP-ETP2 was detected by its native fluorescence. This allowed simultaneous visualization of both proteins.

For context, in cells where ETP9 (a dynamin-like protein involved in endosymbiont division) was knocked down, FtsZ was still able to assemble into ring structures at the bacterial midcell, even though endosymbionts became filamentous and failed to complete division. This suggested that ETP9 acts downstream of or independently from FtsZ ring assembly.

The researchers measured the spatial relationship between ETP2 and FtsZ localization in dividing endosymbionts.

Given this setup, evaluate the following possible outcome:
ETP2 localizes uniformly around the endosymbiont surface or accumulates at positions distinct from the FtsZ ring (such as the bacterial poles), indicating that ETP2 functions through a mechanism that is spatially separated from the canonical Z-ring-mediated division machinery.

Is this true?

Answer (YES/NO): NO